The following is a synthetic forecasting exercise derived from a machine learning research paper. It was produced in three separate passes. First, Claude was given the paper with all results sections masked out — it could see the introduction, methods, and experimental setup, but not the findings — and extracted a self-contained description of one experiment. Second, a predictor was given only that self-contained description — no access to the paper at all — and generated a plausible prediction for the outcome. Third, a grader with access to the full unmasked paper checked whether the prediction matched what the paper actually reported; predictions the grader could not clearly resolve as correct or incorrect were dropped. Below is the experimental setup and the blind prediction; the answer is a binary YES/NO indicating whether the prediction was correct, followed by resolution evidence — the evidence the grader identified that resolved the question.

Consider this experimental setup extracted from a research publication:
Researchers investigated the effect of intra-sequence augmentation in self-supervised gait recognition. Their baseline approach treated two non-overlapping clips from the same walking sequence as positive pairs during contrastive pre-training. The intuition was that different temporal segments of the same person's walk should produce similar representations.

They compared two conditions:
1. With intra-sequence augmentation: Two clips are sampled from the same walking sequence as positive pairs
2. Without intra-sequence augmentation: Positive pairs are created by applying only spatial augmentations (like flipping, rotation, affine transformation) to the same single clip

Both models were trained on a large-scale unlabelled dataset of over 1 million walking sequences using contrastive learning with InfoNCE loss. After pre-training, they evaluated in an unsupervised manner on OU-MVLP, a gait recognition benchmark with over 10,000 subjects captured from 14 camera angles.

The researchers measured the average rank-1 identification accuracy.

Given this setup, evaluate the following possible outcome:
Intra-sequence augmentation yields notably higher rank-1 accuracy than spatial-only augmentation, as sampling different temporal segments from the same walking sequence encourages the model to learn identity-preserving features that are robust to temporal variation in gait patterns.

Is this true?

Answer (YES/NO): YES